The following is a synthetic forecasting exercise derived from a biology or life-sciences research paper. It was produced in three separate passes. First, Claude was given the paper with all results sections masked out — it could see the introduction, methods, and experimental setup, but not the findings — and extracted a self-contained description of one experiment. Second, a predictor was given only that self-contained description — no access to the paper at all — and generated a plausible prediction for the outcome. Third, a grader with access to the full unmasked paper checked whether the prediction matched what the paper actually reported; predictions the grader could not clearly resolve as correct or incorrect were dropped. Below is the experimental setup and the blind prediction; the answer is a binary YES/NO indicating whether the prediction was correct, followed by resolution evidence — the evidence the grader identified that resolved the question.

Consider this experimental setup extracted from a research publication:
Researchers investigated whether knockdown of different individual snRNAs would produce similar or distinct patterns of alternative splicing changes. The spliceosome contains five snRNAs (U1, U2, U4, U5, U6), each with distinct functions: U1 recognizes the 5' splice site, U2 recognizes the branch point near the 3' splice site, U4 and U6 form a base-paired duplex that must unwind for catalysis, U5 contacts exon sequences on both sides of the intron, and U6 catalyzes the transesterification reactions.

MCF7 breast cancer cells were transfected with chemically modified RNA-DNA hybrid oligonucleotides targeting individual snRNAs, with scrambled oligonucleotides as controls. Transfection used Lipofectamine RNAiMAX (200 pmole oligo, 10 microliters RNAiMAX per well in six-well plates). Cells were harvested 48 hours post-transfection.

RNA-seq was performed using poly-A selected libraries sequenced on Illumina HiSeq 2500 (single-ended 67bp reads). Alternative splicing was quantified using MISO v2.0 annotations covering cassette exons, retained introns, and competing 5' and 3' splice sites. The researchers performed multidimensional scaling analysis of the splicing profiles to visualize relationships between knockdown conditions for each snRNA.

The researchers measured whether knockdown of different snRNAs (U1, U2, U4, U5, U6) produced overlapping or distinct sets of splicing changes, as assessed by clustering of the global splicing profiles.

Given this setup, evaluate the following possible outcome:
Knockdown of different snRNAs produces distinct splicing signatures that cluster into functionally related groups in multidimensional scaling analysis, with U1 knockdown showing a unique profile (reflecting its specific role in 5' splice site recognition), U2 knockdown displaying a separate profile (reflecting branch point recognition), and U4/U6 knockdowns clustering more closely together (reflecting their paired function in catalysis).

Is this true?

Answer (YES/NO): NO